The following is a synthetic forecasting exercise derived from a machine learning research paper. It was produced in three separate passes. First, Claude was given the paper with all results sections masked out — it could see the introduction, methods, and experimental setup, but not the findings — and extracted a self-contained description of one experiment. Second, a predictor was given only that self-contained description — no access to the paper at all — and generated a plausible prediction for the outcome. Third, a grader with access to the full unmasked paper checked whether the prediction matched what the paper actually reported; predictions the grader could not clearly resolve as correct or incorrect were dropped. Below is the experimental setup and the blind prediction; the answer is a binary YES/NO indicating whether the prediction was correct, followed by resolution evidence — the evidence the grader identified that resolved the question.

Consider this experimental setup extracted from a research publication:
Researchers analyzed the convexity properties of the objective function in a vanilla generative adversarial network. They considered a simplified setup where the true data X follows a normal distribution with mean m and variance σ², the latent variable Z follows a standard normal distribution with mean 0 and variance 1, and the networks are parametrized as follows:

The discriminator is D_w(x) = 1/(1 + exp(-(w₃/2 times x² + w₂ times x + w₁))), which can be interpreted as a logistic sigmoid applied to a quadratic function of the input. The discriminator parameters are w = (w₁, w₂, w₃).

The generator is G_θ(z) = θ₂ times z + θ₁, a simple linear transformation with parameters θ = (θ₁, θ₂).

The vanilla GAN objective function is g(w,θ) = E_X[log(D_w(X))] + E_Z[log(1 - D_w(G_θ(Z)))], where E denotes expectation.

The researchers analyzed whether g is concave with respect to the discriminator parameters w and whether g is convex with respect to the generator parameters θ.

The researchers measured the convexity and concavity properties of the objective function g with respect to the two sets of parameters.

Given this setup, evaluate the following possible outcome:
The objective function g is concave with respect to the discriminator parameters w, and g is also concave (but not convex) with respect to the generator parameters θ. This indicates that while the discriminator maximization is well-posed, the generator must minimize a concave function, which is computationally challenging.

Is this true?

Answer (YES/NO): NO